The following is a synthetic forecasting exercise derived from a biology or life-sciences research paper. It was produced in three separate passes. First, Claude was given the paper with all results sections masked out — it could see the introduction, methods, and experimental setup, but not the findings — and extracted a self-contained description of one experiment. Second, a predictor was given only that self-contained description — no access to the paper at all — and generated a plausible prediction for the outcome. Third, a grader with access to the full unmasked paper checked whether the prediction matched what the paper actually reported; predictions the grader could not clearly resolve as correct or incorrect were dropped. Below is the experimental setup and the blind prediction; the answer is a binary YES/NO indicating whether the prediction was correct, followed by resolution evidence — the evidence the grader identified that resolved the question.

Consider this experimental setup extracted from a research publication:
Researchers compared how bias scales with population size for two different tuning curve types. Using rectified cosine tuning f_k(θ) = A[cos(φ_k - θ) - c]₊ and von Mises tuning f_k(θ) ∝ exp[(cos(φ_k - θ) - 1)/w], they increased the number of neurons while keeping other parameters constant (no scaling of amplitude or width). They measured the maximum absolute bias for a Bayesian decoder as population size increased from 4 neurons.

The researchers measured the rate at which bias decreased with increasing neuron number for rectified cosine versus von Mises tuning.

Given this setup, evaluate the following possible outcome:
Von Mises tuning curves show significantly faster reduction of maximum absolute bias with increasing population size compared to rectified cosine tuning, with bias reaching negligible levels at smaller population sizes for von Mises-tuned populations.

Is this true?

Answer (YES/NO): YES